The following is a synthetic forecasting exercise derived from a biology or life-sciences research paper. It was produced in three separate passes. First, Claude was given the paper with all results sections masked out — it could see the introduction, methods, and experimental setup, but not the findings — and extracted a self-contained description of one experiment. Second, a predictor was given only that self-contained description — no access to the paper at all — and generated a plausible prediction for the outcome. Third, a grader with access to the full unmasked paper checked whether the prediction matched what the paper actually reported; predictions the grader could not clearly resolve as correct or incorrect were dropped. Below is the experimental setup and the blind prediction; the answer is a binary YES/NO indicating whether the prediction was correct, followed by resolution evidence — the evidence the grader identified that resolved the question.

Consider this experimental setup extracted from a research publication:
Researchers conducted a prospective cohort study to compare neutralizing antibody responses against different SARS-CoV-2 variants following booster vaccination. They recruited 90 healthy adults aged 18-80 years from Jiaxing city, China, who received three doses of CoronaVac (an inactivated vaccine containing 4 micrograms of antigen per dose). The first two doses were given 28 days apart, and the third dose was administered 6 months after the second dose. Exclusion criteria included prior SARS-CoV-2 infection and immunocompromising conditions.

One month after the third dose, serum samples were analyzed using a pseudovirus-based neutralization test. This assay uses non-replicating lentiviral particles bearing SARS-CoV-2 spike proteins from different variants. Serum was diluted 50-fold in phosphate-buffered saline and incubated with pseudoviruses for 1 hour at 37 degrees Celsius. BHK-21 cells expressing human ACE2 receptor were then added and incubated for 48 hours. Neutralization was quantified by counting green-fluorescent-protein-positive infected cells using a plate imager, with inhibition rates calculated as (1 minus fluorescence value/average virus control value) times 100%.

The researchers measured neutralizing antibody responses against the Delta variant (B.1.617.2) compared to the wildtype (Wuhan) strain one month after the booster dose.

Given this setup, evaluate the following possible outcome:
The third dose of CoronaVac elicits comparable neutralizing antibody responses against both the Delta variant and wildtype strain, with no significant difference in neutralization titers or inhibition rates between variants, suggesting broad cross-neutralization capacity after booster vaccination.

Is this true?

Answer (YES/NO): NO